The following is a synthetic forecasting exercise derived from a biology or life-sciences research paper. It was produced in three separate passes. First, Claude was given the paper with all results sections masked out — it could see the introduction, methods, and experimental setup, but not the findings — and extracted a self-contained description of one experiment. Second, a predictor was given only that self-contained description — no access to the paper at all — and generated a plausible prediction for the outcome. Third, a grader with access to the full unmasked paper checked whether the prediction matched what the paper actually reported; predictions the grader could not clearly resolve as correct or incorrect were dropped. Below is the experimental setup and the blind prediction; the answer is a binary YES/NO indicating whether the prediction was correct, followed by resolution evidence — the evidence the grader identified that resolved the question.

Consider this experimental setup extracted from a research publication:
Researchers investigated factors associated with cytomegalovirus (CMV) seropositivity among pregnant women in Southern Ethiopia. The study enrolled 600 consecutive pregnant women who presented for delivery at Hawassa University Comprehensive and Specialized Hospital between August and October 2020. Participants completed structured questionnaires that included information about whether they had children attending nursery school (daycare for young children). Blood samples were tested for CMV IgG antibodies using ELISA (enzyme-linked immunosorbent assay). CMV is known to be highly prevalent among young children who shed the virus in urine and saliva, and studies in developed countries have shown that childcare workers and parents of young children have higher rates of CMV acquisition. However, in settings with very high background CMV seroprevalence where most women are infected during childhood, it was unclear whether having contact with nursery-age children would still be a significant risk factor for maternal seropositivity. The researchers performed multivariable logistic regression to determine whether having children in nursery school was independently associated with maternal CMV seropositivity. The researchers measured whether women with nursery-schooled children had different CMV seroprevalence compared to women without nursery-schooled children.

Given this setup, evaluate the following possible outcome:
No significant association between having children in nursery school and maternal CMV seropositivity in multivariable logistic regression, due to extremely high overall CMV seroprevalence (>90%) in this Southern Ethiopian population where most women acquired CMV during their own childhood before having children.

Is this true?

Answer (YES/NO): NO